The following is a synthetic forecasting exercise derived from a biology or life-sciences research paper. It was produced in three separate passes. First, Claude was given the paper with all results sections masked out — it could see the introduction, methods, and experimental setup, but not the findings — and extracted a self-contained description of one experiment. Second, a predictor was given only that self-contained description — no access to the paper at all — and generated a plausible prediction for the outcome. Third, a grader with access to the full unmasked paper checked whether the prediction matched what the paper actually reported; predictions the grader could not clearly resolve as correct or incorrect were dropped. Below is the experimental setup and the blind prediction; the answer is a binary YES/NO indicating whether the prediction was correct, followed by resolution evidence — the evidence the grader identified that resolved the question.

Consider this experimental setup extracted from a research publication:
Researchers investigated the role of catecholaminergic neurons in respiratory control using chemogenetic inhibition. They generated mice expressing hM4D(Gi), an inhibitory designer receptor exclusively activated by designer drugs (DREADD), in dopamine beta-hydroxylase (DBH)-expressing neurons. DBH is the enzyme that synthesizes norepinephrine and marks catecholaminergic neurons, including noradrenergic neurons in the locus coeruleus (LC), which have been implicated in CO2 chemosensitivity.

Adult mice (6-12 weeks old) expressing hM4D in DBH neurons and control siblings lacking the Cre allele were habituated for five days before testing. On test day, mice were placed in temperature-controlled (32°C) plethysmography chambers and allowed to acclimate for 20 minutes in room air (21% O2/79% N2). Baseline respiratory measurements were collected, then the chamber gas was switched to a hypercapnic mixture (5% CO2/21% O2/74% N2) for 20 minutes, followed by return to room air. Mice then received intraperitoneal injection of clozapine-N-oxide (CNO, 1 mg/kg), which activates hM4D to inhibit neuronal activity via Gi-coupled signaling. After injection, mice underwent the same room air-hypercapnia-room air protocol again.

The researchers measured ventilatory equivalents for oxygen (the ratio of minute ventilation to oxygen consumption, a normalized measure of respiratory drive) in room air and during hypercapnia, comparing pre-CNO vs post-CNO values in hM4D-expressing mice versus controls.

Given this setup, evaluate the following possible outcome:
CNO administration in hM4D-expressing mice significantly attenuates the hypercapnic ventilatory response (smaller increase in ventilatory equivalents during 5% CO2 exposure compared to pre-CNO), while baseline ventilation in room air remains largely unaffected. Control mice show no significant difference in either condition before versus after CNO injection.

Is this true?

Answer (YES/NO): YES